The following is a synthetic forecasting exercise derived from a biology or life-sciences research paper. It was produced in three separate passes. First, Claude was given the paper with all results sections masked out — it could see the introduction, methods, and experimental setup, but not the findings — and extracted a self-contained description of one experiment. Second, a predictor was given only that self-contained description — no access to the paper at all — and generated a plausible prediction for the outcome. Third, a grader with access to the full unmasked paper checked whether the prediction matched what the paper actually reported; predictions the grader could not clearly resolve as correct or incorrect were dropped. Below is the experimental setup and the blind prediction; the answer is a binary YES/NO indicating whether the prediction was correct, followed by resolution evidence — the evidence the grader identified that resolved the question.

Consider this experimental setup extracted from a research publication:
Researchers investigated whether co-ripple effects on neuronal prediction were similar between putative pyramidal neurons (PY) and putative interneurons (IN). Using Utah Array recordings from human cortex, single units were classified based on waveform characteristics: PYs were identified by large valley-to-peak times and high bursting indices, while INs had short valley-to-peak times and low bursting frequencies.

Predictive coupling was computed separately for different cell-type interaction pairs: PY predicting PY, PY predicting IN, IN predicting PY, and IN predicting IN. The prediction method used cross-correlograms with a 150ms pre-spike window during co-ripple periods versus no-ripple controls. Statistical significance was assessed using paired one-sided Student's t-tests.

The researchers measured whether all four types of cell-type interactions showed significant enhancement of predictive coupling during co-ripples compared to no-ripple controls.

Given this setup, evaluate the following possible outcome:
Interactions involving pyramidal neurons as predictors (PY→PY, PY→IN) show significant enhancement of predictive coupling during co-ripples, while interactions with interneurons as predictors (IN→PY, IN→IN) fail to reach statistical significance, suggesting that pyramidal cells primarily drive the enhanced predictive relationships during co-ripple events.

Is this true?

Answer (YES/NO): NO